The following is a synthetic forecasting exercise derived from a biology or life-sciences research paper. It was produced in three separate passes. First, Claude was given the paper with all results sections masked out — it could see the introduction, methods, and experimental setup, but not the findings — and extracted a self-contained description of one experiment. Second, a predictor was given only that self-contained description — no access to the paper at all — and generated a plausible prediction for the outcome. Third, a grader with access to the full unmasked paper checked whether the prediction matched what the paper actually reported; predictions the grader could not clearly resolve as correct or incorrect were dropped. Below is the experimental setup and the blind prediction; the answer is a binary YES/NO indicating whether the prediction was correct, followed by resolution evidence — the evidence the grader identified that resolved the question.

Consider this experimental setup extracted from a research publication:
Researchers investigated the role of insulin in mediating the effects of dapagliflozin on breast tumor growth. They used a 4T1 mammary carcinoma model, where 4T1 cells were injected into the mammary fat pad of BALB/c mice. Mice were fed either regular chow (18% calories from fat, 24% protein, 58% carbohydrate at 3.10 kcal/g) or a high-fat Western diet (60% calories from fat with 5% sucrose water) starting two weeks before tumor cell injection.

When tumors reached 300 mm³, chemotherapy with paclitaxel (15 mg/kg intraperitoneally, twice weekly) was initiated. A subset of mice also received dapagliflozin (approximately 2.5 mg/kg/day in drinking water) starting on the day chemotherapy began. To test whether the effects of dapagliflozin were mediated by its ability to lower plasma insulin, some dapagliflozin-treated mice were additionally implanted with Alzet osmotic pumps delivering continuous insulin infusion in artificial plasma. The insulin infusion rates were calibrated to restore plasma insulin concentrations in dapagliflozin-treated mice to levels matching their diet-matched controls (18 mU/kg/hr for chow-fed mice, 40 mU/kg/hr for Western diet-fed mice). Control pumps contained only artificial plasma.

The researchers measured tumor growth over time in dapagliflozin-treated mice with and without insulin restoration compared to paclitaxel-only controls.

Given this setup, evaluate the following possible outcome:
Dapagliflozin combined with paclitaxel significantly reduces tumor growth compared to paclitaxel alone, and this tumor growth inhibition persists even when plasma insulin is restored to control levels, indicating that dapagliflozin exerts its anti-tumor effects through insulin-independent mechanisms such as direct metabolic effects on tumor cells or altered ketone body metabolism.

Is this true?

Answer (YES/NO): NO